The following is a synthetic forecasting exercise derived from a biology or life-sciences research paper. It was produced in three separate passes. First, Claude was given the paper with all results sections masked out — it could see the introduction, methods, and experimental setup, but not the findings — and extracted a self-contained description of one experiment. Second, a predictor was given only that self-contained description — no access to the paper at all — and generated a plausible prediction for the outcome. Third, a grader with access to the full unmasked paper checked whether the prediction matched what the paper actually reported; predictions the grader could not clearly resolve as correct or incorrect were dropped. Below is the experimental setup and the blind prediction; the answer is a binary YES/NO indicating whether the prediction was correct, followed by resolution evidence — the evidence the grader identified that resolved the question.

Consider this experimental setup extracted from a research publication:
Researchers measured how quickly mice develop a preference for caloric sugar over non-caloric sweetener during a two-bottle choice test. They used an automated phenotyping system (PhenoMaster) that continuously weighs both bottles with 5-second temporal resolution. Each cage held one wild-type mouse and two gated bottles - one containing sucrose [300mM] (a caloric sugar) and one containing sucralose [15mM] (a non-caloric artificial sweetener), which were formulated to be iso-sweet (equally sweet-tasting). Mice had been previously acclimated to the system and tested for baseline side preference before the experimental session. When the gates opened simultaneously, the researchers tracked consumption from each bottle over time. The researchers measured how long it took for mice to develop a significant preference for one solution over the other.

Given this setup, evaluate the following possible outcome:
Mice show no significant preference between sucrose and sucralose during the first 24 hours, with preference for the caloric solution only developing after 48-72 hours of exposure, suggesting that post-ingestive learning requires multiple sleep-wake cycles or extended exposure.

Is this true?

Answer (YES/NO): NO